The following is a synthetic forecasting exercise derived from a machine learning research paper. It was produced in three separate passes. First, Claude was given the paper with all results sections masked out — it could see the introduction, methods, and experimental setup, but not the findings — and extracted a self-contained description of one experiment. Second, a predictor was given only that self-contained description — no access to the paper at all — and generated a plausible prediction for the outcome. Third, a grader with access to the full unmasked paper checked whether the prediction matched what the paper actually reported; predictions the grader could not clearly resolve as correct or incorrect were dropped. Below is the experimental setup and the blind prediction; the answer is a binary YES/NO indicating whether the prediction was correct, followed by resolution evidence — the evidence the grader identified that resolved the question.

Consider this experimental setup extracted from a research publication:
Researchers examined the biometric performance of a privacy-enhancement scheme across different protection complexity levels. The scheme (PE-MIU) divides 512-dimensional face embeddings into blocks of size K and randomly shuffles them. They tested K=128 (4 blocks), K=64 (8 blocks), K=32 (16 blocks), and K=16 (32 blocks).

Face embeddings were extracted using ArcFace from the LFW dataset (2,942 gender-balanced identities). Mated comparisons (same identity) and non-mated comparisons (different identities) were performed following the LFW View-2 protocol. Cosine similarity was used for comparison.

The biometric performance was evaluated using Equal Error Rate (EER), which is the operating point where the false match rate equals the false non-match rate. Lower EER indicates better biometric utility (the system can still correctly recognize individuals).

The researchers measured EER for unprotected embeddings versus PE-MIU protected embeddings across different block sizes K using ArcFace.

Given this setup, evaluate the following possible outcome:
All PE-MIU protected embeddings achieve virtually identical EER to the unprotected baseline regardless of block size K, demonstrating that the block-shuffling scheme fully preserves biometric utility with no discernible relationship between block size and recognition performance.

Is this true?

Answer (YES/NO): NO